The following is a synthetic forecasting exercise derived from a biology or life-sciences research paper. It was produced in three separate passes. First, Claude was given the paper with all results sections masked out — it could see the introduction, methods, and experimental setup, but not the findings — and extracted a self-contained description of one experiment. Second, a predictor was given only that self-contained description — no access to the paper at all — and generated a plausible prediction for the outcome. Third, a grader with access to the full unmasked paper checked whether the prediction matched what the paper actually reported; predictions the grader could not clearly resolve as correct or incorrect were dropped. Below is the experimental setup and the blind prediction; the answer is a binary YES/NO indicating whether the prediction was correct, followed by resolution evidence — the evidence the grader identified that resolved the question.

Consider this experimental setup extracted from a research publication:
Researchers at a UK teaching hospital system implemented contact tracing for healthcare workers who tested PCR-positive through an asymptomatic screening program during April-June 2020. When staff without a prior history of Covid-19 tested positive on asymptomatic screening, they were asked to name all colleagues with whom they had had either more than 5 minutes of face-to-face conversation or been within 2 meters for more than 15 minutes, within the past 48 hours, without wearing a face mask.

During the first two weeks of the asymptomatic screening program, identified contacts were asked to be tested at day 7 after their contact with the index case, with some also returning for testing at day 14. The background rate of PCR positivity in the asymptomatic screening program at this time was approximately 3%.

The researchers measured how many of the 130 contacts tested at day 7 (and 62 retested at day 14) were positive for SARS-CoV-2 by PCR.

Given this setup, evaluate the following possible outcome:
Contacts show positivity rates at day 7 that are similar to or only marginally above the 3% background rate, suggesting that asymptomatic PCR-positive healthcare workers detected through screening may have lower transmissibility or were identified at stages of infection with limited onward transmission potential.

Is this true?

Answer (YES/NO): NO